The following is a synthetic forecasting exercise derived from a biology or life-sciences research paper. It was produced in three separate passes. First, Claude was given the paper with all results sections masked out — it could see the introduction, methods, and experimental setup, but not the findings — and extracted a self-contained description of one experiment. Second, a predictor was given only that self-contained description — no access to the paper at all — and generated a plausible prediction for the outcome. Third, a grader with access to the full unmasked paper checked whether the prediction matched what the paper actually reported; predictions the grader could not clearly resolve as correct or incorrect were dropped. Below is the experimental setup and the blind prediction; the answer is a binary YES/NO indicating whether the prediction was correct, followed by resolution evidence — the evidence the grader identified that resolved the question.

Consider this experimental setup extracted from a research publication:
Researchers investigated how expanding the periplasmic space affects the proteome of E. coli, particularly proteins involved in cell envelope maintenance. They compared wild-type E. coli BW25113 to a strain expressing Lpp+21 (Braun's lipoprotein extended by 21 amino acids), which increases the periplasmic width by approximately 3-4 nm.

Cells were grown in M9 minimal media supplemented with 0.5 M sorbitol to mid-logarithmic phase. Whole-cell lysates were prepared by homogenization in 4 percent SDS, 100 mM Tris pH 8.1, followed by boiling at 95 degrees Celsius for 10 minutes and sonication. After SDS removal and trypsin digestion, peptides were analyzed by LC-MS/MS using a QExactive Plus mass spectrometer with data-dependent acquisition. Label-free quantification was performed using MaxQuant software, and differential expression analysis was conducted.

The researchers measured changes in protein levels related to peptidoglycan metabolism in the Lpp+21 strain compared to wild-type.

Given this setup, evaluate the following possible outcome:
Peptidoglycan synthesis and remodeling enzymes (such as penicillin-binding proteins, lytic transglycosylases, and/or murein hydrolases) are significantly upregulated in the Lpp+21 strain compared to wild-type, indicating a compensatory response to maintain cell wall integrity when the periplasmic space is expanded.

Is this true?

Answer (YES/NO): YES